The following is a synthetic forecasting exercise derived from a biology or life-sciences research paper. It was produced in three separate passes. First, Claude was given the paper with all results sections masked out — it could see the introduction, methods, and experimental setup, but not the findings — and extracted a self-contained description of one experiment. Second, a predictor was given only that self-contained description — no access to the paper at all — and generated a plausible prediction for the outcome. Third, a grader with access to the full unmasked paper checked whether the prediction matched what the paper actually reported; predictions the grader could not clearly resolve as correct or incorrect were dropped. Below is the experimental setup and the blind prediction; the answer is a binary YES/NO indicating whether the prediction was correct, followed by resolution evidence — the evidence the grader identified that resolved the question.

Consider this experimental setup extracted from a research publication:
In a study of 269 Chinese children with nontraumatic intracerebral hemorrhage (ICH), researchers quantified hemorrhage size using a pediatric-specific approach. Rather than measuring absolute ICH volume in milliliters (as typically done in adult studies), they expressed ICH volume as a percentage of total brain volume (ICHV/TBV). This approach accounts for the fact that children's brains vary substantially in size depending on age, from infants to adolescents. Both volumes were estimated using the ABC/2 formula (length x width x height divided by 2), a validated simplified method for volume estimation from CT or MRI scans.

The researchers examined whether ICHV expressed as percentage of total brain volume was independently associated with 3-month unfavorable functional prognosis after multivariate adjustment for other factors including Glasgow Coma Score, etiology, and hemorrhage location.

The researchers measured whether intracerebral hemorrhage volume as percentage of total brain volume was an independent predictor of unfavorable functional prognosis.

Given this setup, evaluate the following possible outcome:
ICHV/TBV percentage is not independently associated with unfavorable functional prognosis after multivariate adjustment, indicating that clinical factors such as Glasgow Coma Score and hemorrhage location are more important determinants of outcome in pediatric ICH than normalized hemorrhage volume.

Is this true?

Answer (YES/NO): NO